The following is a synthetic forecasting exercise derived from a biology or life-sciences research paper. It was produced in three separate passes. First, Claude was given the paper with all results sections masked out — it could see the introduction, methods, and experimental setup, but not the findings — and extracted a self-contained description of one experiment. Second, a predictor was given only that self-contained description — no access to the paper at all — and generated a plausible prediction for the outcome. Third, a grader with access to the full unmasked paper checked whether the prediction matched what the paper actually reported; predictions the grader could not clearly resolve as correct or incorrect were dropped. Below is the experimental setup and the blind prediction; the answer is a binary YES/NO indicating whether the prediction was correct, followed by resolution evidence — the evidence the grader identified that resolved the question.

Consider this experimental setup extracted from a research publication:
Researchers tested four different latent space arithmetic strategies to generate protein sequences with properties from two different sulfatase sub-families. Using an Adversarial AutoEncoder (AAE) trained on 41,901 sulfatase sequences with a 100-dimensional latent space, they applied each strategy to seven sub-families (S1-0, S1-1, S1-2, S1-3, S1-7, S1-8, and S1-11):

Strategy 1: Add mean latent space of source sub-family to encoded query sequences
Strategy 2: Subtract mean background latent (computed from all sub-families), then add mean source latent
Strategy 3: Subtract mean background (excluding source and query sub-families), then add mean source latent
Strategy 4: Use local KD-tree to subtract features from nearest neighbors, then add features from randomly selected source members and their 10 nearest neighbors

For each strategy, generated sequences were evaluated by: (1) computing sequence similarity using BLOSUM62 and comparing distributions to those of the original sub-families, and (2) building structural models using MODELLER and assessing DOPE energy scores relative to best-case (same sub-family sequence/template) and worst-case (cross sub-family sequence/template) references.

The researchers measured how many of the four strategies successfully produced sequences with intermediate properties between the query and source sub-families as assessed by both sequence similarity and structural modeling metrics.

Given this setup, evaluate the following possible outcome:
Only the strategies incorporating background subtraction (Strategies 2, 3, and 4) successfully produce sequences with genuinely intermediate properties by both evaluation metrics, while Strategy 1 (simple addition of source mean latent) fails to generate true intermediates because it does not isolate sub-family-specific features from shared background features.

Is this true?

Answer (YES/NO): NO